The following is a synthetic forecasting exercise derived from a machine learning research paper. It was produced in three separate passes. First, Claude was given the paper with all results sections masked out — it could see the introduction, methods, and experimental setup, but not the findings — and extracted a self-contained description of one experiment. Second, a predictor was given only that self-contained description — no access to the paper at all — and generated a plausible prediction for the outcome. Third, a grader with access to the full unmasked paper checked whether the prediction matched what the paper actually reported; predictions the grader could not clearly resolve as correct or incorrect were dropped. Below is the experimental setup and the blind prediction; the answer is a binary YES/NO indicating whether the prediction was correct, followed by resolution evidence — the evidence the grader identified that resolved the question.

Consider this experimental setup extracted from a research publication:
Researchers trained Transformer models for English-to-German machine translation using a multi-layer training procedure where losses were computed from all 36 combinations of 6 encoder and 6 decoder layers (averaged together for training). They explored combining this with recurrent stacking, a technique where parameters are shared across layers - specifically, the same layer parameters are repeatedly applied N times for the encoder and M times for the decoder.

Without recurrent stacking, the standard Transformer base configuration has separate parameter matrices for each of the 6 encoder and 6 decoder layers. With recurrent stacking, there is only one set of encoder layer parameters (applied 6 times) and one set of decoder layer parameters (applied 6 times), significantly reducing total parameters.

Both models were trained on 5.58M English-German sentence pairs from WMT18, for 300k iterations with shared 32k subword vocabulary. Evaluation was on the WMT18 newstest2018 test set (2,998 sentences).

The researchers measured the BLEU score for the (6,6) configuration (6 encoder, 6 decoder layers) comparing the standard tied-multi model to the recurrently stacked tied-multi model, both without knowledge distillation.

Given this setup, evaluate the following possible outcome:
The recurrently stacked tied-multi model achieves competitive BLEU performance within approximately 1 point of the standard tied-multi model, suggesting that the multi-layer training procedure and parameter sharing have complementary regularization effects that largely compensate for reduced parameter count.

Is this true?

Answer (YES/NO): NO